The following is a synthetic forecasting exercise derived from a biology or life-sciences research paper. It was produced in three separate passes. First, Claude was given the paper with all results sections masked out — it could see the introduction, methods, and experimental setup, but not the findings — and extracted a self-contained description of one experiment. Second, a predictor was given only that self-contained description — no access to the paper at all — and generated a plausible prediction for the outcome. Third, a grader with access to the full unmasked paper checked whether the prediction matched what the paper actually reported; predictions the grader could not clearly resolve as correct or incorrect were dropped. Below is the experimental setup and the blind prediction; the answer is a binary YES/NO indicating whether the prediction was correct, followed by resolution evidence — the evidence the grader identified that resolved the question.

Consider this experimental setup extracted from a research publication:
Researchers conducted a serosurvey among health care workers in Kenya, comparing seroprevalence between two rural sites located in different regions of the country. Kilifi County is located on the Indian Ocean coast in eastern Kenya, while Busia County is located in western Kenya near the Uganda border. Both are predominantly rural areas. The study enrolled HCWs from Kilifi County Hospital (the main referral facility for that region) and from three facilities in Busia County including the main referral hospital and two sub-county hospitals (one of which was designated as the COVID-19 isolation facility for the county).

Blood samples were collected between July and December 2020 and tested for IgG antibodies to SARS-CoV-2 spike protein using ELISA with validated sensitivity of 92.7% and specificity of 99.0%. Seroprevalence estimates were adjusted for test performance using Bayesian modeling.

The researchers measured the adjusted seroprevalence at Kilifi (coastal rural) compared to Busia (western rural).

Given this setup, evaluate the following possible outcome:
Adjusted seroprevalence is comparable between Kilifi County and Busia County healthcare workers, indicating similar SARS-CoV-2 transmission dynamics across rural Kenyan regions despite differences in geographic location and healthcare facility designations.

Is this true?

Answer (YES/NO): YES